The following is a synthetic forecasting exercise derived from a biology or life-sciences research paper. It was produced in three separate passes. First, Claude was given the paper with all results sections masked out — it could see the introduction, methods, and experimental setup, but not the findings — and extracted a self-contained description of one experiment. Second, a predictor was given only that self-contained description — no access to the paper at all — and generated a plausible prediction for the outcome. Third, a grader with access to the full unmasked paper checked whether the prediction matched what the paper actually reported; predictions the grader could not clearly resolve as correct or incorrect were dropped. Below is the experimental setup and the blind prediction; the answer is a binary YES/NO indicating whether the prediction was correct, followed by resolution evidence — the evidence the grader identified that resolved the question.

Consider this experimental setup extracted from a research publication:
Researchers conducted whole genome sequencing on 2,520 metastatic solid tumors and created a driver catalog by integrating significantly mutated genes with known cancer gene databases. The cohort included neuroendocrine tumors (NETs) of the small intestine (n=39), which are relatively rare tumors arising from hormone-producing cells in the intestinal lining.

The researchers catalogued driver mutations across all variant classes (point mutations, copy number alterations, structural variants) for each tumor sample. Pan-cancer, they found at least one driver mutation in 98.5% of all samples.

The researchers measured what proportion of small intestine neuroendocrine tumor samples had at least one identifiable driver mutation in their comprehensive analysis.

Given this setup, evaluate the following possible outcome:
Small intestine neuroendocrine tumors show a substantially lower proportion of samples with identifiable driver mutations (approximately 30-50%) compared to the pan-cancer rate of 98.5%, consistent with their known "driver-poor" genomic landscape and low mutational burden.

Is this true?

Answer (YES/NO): NO